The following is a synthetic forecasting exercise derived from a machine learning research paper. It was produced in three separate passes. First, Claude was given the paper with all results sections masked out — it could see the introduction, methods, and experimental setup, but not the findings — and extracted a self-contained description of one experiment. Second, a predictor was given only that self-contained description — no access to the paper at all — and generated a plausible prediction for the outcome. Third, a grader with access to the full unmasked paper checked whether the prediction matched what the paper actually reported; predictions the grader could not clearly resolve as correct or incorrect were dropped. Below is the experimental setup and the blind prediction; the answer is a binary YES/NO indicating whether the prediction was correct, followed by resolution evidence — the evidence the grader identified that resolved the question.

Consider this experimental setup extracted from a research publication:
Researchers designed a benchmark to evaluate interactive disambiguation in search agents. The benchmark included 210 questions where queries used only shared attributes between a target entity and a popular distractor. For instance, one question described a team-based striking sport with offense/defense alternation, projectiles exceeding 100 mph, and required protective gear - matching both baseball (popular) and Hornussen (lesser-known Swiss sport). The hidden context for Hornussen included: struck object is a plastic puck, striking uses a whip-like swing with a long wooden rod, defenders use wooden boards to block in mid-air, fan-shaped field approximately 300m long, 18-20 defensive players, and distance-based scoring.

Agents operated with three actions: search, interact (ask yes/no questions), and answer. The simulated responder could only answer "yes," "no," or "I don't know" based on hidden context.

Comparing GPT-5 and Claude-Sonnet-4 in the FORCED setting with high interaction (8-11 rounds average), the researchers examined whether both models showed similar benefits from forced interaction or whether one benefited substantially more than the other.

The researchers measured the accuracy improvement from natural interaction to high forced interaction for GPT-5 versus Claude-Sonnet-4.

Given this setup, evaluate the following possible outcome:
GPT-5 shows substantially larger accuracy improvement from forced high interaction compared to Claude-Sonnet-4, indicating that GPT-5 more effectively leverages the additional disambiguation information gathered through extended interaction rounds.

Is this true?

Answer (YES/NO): YES